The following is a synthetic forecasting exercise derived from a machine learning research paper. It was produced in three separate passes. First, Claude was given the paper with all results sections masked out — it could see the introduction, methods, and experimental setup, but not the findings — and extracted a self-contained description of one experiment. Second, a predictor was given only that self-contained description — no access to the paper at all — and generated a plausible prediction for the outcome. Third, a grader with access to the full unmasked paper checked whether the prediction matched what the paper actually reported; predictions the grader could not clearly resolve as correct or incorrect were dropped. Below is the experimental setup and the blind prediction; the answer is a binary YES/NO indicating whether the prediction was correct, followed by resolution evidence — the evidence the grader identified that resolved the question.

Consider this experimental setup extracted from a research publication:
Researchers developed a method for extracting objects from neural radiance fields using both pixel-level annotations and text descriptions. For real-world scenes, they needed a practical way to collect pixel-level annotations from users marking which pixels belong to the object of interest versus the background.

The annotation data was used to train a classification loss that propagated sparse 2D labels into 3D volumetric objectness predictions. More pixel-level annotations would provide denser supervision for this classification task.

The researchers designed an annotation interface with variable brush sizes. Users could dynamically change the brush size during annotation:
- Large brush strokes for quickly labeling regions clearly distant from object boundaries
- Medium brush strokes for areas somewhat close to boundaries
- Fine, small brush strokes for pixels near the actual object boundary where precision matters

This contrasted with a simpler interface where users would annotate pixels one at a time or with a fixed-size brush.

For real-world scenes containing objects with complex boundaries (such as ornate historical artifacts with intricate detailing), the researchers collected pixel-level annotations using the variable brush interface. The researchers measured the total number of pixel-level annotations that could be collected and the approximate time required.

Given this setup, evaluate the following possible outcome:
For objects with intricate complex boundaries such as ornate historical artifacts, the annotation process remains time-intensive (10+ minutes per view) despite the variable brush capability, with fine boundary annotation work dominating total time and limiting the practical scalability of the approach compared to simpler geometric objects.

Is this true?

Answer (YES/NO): NO